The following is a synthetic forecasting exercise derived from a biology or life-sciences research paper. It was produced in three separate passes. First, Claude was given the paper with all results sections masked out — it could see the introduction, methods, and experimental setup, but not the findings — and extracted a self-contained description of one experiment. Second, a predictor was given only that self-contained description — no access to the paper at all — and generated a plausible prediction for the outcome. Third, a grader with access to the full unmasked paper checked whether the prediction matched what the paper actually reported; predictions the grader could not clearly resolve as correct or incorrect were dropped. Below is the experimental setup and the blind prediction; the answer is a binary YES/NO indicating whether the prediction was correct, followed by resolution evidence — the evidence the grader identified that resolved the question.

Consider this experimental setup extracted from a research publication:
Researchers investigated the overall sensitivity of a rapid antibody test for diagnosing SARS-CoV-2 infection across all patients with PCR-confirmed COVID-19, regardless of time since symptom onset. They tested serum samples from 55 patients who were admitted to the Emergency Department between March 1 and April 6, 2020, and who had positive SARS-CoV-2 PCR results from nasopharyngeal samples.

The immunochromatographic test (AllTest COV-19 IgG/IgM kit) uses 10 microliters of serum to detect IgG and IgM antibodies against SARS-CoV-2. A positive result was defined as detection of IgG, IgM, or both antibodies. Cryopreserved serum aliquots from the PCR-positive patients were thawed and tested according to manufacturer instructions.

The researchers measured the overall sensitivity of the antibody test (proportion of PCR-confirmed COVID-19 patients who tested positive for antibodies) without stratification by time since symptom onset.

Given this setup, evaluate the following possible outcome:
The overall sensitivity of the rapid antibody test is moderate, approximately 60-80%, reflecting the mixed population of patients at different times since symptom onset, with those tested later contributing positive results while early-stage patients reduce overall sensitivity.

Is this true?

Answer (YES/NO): NO